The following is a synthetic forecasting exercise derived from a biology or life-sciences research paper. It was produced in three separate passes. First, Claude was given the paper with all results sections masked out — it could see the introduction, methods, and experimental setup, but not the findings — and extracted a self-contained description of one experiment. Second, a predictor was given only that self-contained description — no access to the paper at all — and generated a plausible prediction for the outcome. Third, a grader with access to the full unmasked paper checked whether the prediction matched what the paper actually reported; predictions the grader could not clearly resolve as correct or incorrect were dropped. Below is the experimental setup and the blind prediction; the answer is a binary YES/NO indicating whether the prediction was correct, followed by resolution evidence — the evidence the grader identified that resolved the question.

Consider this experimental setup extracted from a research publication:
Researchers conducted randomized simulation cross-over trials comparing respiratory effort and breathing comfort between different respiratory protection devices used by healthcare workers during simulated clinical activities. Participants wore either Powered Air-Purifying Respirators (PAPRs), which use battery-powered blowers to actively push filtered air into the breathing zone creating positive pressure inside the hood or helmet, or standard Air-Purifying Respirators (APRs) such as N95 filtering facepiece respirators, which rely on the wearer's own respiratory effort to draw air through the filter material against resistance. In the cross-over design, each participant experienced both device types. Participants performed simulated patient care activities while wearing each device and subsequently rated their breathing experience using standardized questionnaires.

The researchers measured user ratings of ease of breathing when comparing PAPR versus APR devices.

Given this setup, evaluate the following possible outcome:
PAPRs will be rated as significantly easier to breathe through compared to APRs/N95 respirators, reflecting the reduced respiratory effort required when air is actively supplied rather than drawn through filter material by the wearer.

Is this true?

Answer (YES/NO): YES